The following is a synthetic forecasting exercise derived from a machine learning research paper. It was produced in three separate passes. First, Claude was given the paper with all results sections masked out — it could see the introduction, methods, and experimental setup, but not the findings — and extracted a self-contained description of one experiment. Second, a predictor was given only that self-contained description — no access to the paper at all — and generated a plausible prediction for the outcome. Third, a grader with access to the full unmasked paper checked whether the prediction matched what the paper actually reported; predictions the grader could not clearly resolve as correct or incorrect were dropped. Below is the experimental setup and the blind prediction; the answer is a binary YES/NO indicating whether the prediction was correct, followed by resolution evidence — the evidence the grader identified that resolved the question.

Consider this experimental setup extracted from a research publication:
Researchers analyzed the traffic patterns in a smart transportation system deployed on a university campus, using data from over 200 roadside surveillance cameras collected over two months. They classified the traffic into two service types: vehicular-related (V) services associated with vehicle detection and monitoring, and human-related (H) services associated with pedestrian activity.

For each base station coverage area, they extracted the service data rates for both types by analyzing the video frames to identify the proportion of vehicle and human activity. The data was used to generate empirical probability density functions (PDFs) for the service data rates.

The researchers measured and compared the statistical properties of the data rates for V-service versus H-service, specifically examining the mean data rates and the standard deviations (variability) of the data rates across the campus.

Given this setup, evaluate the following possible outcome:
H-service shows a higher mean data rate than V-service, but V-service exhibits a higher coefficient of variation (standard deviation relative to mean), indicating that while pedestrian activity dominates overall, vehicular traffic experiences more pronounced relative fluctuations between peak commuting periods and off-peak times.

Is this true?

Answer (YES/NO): NO